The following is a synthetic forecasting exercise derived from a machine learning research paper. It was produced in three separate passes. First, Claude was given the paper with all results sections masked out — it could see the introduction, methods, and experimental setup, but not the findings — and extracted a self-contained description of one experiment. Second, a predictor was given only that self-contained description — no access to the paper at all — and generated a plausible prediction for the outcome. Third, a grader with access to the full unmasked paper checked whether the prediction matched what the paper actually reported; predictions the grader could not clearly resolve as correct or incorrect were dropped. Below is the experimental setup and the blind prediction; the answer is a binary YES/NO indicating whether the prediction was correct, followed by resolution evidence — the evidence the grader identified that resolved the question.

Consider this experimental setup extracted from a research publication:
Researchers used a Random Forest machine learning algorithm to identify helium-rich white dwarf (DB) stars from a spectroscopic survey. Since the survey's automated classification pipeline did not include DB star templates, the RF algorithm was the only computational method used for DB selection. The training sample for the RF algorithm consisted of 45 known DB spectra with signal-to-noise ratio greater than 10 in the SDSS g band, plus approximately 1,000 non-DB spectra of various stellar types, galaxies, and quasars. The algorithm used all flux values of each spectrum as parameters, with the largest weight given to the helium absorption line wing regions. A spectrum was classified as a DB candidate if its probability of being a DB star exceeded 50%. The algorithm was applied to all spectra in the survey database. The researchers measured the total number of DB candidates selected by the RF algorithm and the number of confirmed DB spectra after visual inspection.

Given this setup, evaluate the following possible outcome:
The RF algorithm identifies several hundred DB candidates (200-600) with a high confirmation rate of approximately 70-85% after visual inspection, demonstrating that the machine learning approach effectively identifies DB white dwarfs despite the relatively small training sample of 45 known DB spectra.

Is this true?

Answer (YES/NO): NO